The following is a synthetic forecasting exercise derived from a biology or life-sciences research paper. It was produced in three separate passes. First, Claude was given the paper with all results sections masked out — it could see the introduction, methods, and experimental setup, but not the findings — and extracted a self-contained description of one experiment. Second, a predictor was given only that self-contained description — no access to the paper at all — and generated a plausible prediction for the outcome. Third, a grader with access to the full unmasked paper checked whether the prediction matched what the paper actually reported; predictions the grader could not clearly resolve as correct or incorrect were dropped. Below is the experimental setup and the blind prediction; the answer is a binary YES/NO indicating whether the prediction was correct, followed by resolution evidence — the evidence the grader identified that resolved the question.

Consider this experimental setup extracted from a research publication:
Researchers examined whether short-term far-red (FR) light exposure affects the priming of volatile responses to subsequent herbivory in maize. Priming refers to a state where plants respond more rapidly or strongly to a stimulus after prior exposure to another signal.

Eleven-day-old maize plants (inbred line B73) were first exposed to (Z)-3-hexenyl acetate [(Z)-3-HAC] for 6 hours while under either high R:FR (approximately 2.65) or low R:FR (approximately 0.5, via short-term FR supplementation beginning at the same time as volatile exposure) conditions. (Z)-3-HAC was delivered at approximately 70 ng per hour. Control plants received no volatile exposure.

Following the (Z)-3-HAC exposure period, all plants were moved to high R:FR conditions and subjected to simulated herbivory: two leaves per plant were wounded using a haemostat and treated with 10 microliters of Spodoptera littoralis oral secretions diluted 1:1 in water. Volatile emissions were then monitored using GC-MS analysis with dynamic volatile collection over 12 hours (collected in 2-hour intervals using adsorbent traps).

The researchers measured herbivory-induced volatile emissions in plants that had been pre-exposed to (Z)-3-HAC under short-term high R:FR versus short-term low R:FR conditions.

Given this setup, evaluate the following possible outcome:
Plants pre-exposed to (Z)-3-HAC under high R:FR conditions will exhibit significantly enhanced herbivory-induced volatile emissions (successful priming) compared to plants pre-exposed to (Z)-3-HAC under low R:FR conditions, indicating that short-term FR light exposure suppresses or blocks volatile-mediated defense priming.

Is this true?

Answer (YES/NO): NO